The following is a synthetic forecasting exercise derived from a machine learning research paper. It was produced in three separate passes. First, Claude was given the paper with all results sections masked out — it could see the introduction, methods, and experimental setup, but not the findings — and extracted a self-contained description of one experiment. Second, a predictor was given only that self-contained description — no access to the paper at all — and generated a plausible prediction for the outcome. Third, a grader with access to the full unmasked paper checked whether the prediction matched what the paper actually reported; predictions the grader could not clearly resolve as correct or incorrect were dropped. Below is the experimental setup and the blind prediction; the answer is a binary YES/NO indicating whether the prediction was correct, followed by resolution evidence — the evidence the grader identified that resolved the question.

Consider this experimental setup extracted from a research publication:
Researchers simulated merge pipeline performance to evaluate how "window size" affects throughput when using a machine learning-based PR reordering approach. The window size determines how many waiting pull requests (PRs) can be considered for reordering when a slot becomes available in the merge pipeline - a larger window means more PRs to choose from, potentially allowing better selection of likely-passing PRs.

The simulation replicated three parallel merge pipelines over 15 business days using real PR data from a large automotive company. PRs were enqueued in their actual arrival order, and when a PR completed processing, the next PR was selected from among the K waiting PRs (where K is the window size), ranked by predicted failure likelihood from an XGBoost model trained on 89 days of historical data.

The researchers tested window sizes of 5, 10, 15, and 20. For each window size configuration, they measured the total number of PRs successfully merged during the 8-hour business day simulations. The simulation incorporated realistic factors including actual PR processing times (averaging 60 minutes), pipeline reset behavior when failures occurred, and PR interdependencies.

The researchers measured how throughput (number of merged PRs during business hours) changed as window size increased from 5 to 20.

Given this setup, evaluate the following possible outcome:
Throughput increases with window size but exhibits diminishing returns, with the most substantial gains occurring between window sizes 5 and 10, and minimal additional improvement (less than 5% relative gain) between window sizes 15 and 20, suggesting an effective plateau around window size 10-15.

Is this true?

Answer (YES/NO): NO